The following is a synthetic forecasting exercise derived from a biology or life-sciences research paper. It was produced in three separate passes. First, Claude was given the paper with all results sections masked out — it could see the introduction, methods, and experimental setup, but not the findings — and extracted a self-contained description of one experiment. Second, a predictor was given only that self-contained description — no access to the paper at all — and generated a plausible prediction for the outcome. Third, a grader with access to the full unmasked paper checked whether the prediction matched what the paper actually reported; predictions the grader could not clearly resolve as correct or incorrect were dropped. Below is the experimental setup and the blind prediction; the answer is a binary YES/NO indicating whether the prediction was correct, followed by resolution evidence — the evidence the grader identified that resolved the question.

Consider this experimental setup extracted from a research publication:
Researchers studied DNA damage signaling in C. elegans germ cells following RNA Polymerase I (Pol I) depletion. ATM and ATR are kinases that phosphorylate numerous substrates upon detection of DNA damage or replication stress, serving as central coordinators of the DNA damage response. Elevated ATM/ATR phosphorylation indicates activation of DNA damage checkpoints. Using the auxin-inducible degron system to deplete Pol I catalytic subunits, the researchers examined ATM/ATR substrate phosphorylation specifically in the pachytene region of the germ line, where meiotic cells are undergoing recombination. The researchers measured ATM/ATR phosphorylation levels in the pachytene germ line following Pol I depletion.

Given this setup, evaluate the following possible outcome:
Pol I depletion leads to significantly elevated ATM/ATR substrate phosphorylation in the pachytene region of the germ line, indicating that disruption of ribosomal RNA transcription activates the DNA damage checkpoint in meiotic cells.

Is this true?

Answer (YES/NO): YES